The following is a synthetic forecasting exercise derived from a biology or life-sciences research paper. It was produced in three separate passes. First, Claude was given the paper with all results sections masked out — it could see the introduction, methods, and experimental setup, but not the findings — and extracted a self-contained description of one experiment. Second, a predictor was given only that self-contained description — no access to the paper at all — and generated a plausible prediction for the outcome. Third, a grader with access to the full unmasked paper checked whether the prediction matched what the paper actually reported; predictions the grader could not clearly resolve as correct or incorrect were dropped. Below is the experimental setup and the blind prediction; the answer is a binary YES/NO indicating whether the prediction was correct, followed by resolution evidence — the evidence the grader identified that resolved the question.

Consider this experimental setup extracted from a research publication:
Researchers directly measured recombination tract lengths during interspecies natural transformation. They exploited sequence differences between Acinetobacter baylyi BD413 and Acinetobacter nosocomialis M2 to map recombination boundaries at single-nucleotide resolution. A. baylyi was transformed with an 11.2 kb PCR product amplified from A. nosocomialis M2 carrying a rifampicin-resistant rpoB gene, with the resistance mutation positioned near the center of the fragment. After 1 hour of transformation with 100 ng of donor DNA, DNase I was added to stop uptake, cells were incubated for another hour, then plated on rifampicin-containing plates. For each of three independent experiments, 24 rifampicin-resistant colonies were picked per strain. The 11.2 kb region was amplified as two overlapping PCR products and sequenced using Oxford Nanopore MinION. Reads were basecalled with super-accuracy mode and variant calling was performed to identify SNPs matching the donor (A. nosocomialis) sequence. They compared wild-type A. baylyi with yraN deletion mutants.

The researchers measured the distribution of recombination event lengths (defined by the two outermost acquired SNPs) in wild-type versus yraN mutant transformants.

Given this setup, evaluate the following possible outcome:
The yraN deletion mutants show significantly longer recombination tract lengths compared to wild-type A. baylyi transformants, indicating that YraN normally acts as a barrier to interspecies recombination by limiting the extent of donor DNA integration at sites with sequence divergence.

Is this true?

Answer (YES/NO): NO